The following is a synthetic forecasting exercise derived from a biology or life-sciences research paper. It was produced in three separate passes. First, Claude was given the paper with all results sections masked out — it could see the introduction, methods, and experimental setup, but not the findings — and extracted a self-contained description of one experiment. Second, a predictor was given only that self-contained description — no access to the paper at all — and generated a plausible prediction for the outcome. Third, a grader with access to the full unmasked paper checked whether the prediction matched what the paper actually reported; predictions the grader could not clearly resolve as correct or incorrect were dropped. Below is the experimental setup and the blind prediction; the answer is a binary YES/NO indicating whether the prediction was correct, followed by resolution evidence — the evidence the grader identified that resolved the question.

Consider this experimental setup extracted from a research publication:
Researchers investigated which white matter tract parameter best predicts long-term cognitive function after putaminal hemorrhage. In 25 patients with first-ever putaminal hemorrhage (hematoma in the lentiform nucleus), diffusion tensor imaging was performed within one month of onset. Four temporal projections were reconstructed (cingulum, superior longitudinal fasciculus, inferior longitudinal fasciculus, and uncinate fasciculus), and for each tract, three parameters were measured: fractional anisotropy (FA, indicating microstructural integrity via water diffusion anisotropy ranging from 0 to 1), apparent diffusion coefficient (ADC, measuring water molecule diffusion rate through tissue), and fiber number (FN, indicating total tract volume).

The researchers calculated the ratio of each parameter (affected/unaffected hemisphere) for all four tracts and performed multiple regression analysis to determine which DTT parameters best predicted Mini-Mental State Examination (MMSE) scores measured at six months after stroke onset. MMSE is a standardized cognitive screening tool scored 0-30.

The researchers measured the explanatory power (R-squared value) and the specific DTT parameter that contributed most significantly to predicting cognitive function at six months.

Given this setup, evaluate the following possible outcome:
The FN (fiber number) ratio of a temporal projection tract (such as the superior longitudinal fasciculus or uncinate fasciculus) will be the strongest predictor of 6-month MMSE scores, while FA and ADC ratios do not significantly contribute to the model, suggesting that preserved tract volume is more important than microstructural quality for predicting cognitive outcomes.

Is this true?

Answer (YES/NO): YES